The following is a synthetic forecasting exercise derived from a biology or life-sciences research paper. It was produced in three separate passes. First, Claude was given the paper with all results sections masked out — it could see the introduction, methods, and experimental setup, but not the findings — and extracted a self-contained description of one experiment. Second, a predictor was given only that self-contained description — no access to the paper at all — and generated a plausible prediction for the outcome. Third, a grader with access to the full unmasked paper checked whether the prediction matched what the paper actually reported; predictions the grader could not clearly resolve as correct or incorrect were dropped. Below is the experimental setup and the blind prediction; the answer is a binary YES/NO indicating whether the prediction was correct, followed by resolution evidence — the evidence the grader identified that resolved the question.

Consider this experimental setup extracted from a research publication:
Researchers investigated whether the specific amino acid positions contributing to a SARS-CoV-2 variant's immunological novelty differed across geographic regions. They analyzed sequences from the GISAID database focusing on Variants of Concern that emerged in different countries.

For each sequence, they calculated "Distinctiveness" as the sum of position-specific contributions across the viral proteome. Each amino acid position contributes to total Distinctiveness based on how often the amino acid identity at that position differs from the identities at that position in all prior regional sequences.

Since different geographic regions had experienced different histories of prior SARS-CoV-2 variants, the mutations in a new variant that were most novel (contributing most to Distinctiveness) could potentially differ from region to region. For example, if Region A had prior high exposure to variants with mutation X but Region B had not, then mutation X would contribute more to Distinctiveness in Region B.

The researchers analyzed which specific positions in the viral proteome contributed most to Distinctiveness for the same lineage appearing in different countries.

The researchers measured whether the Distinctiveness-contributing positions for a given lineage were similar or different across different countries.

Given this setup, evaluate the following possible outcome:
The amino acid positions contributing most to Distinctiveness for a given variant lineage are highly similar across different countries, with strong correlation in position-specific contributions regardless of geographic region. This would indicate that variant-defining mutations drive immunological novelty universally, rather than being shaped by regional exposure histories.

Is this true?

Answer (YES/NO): NO